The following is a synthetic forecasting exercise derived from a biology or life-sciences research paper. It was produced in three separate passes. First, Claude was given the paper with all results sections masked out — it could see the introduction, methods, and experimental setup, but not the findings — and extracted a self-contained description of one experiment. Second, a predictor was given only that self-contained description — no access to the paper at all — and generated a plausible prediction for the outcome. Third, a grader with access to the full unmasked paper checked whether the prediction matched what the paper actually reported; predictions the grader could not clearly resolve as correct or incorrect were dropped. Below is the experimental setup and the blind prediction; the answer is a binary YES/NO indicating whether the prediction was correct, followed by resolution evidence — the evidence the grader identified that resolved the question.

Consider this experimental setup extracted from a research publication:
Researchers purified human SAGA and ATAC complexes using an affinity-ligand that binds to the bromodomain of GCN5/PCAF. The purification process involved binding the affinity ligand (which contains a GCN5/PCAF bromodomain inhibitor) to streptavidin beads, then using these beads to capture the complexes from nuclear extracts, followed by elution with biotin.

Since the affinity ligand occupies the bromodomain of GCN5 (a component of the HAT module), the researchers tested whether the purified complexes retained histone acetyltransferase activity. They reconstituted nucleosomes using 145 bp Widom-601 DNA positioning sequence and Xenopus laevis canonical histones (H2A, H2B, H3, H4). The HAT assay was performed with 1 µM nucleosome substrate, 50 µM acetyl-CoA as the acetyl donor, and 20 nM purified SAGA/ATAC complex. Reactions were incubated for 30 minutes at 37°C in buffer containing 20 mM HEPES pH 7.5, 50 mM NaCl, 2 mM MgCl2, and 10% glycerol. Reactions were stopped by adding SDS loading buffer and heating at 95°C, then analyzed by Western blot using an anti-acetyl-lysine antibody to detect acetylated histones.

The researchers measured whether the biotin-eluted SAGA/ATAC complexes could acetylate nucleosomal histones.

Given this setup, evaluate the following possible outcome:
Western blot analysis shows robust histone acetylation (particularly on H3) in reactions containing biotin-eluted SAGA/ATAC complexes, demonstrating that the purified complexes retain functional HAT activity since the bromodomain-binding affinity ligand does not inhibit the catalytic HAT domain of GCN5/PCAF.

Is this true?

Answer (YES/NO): YES